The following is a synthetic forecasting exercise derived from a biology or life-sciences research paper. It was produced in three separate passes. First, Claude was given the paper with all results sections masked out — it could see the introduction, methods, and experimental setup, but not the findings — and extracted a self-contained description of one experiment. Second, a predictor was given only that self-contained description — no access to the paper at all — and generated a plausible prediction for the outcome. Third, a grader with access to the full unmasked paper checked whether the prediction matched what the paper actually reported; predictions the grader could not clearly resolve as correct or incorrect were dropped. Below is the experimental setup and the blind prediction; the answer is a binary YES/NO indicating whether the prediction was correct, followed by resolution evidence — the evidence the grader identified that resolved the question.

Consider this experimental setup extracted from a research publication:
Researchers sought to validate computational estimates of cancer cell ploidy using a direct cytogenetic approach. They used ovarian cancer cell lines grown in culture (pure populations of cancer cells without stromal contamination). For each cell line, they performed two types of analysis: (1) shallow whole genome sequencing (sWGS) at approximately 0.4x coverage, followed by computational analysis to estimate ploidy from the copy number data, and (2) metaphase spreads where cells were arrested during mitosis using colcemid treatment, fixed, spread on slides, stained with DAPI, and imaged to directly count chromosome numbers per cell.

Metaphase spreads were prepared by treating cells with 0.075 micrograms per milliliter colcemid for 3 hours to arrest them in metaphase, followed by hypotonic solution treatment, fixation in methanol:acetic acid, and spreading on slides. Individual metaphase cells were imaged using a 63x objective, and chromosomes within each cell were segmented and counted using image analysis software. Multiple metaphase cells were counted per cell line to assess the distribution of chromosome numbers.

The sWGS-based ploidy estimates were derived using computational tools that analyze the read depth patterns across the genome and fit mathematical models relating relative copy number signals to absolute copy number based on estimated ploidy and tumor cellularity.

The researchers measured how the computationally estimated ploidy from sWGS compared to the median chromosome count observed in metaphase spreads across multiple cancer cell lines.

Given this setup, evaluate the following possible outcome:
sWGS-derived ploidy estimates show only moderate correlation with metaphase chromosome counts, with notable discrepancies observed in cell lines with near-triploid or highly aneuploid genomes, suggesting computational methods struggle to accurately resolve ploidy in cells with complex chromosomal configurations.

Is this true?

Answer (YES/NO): NO